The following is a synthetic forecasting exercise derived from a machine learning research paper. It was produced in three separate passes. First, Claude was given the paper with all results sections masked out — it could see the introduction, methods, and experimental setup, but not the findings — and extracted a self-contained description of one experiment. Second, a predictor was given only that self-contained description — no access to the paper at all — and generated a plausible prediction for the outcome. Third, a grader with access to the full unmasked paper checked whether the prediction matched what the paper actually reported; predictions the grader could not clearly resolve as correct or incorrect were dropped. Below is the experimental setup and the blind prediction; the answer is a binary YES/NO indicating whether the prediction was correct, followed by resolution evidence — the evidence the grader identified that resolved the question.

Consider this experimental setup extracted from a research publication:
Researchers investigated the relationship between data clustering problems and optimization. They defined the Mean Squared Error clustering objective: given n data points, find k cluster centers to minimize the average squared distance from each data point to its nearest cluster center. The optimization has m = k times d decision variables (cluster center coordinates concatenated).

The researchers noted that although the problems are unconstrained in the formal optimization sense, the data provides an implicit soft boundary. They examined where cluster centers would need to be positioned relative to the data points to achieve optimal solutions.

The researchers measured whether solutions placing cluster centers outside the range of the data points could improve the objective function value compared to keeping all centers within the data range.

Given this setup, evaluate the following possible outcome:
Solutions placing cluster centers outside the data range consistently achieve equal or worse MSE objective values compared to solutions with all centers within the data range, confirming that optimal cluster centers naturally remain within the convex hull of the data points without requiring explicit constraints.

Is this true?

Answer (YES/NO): NO